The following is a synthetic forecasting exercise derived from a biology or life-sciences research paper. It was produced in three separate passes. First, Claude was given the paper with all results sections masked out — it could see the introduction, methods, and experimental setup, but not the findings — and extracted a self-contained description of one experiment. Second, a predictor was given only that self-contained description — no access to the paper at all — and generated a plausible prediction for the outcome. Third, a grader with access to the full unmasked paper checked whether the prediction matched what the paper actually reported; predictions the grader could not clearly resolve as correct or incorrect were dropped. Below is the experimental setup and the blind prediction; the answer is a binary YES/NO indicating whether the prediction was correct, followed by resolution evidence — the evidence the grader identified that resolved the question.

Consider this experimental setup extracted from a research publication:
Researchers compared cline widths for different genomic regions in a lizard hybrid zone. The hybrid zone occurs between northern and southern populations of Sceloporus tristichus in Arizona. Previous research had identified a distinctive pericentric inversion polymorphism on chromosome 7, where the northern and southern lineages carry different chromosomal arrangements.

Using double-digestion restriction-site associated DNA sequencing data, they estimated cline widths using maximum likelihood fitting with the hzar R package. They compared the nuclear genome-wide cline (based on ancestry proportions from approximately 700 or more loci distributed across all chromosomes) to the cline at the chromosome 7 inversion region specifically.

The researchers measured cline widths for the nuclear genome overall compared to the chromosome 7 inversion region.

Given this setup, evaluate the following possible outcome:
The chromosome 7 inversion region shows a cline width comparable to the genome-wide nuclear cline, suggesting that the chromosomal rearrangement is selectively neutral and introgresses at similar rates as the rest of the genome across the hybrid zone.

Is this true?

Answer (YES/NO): NO